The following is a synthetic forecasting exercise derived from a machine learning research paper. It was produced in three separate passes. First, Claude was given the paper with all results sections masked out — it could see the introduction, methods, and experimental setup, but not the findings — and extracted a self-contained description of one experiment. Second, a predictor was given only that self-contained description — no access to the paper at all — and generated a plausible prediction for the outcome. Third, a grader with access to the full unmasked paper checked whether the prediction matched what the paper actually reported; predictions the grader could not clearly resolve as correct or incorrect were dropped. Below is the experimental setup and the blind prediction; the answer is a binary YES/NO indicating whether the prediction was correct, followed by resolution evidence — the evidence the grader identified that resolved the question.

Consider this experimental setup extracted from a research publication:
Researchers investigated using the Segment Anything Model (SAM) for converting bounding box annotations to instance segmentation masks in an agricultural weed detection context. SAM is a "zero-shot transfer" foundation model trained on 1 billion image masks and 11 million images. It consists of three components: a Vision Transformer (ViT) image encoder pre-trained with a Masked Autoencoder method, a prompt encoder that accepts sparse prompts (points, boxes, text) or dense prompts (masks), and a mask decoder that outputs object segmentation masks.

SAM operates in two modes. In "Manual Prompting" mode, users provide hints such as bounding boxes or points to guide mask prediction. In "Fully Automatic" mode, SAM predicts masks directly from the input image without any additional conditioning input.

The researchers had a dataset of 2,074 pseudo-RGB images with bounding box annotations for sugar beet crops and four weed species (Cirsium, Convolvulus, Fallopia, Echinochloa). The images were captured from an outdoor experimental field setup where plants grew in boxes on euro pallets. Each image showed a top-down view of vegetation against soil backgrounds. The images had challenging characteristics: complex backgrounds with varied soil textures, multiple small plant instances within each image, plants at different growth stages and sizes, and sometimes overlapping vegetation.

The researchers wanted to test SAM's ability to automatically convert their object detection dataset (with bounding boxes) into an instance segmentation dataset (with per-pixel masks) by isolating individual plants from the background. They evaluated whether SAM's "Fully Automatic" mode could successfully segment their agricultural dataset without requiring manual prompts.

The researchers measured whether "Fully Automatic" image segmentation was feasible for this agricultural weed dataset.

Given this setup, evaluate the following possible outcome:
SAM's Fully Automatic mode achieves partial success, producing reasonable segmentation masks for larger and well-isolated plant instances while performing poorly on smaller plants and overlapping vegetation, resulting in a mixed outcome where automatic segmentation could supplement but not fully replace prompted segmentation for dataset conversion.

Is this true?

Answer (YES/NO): NO